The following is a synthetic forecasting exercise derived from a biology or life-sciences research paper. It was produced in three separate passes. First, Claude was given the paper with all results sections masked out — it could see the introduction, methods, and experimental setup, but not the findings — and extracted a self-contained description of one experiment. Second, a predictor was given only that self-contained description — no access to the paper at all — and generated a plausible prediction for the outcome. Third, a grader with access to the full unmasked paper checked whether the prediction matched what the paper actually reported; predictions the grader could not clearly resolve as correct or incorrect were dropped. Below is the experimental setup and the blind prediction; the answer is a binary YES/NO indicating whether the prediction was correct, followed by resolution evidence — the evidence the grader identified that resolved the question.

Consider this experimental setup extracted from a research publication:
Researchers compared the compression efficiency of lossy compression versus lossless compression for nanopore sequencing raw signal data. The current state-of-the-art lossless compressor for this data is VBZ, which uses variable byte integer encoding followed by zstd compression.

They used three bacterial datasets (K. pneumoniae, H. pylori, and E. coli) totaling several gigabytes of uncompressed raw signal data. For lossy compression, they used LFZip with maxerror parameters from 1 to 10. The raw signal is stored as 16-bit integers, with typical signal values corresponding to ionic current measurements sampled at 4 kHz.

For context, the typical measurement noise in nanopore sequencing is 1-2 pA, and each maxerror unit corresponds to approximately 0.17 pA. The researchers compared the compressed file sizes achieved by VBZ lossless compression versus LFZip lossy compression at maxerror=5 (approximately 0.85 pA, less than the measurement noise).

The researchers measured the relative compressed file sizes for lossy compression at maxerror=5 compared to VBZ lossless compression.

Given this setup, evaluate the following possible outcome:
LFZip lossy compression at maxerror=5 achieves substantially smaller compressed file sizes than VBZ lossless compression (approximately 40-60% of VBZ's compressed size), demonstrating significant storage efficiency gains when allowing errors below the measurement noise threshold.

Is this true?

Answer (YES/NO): YES